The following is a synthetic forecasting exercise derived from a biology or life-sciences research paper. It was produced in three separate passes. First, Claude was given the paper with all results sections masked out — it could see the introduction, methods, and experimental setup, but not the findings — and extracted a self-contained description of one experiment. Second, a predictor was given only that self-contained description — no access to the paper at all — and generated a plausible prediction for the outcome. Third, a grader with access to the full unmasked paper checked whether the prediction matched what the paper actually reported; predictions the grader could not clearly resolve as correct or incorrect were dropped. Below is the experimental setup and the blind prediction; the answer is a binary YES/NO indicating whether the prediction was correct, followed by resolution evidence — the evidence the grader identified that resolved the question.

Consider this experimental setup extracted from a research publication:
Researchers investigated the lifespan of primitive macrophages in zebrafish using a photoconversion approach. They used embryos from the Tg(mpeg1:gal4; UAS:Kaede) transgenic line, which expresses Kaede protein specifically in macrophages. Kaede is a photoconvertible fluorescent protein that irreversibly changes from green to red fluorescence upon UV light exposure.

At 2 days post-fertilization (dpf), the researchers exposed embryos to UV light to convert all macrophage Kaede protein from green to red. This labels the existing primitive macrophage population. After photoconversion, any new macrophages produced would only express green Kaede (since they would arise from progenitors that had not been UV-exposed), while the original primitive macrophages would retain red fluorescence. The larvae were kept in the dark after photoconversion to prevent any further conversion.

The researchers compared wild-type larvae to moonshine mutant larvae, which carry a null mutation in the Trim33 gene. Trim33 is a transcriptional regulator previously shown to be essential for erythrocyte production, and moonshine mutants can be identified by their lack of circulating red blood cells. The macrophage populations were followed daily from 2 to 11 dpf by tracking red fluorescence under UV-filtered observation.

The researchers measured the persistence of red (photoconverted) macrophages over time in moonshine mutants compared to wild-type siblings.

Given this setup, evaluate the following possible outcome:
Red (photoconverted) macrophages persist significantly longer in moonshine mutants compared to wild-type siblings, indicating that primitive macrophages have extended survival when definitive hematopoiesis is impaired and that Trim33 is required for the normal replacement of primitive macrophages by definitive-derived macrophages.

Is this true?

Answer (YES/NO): NO